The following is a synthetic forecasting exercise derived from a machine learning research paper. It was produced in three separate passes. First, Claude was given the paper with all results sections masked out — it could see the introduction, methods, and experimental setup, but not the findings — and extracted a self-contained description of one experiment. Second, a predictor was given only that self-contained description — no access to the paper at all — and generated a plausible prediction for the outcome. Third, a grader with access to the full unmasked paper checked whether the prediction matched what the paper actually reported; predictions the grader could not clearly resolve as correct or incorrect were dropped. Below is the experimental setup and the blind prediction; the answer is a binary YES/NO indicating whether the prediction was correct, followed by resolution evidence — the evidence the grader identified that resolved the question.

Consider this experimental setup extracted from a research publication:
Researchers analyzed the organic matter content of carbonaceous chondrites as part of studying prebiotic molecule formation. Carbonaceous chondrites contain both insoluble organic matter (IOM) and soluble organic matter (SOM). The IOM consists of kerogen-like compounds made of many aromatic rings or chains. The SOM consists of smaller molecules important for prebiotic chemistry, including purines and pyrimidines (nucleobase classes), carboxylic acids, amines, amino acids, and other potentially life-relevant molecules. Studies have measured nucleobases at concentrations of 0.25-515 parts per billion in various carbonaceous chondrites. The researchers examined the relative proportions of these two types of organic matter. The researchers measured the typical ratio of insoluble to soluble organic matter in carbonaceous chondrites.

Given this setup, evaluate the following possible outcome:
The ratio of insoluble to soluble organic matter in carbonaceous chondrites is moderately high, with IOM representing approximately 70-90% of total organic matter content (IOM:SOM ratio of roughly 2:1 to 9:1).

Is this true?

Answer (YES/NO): YES